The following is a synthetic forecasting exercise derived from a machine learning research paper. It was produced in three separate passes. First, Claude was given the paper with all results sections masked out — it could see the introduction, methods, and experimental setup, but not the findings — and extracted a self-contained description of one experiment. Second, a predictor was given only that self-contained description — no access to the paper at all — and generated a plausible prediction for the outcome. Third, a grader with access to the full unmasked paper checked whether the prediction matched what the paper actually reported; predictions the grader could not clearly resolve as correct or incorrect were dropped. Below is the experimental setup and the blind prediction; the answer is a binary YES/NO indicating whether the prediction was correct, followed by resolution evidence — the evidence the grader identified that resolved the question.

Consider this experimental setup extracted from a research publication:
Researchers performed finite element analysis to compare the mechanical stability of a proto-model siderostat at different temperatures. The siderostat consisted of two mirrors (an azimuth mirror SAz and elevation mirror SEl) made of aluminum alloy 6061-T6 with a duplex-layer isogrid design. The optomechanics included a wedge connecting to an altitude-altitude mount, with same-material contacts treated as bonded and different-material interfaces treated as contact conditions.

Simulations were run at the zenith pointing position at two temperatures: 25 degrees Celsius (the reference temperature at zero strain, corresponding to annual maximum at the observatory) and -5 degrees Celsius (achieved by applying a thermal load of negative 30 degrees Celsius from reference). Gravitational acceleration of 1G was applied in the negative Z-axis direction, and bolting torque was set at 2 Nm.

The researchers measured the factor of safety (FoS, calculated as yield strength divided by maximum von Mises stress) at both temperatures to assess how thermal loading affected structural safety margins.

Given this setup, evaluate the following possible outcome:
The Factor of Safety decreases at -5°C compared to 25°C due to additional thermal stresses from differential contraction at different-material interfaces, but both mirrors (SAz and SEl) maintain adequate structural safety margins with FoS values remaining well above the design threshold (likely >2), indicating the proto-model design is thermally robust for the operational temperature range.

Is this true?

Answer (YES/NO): NO